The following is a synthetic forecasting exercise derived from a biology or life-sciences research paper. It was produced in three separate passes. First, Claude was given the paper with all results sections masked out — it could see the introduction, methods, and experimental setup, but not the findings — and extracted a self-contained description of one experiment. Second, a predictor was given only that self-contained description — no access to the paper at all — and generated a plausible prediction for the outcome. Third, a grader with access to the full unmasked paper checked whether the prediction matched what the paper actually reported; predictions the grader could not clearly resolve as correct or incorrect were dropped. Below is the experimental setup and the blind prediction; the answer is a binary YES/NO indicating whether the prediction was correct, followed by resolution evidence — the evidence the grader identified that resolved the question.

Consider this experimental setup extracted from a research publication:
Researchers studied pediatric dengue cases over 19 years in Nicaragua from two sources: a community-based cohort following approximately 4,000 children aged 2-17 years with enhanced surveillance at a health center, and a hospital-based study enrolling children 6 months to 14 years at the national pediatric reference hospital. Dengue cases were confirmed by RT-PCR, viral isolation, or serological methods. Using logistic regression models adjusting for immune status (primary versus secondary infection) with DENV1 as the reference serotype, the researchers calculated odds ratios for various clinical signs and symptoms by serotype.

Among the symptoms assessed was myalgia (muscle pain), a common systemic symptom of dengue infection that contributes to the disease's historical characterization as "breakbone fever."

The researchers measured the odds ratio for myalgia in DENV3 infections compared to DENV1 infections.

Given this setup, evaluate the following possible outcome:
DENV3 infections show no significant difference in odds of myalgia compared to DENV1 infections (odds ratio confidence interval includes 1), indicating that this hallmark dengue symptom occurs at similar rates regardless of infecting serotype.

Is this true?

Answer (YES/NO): NO